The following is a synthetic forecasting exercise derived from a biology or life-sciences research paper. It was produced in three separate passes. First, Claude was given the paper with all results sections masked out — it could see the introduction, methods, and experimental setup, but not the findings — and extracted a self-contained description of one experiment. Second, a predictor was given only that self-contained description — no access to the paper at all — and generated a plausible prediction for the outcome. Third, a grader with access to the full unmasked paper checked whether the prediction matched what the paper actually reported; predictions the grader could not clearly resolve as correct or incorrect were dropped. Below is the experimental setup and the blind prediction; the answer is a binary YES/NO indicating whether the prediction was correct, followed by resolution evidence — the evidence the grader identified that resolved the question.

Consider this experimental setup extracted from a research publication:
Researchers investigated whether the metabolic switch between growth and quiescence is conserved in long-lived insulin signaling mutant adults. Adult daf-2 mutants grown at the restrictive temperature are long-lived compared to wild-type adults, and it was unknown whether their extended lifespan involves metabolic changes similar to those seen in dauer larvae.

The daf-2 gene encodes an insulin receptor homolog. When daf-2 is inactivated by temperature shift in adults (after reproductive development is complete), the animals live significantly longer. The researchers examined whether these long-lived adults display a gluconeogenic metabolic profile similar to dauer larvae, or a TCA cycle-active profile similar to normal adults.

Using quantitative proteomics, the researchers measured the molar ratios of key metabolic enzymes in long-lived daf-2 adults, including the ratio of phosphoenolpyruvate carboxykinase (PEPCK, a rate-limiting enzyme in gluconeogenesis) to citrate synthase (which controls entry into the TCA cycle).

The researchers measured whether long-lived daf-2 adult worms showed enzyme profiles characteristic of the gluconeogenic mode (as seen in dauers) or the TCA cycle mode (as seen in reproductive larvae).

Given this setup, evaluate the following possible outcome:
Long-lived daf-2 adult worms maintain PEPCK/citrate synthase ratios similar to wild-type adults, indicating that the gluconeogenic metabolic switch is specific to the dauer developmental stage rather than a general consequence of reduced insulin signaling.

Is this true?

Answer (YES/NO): NO